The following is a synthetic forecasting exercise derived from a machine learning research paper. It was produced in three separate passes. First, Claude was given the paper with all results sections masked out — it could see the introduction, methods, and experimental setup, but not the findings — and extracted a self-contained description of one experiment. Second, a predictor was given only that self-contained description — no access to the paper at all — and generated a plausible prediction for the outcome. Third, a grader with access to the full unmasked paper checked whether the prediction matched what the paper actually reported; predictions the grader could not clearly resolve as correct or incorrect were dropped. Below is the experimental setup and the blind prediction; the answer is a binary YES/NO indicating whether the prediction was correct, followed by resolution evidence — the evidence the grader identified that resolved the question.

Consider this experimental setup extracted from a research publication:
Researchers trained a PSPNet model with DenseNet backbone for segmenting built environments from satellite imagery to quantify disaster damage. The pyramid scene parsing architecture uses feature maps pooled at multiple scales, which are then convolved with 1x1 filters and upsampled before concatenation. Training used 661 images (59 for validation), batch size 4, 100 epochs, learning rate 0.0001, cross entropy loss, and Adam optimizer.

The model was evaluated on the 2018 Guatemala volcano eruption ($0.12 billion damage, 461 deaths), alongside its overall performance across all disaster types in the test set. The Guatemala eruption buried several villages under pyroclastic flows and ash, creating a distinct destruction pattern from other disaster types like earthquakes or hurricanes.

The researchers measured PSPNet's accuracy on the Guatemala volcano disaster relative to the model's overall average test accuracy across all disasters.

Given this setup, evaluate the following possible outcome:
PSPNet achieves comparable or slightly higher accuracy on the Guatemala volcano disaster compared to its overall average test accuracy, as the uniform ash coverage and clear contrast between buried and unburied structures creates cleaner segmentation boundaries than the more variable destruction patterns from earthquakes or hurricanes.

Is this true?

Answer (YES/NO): NO